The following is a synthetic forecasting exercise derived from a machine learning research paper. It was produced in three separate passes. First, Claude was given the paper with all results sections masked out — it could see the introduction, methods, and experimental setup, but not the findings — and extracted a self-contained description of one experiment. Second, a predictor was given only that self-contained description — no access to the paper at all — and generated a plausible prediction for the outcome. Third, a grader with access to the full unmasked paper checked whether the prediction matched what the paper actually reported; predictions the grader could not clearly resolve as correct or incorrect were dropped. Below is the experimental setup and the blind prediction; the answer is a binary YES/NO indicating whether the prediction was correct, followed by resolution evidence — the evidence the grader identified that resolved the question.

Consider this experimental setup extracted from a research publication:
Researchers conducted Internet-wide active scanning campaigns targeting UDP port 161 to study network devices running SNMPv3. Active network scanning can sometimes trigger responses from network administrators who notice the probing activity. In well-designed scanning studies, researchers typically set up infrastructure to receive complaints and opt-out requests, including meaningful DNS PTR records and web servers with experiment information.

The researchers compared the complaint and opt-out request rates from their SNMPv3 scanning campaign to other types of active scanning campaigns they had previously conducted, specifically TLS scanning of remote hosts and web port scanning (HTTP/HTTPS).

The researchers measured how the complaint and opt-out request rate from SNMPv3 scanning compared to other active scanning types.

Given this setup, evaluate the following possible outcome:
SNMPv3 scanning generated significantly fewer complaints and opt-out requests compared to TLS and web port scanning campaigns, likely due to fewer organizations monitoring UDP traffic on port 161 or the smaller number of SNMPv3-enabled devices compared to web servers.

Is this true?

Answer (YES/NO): YES